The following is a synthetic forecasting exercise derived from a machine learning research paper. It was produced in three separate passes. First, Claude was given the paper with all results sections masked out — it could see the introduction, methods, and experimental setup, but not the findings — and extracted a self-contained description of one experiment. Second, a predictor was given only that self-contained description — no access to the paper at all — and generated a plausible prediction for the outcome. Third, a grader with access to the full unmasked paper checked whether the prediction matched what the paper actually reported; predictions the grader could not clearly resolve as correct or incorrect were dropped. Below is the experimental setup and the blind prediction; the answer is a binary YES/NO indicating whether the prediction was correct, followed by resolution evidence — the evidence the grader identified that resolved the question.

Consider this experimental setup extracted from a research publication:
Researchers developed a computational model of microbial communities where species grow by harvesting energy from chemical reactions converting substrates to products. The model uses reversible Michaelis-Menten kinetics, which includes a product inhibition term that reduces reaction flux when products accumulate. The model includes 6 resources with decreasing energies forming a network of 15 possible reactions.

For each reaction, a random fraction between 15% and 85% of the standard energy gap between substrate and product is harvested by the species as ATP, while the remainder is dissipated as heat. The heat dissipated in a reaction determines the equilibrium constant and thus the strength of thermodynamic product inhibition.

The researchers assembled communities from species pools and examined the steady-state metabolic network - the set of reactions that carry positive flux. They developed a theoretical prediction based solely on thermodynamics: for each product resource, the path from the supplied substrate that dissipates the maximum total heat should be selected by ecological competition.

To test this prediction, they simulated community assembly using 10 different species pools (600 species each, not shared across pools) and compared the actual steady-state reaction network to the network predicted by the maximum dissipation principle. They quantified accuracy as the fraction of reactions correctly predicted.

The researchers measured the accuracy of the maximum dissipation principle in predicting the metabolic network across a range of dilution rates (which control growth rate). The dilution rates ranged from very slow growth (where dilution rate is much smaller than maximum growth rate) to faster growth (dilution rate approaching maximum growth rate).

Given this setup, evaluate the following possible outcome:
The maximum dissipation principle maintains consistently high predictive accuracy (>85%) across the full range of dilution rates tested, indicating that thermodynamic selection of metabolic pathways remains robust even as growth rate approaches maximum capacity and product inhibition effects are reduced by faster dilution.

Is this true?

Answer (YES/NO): NO